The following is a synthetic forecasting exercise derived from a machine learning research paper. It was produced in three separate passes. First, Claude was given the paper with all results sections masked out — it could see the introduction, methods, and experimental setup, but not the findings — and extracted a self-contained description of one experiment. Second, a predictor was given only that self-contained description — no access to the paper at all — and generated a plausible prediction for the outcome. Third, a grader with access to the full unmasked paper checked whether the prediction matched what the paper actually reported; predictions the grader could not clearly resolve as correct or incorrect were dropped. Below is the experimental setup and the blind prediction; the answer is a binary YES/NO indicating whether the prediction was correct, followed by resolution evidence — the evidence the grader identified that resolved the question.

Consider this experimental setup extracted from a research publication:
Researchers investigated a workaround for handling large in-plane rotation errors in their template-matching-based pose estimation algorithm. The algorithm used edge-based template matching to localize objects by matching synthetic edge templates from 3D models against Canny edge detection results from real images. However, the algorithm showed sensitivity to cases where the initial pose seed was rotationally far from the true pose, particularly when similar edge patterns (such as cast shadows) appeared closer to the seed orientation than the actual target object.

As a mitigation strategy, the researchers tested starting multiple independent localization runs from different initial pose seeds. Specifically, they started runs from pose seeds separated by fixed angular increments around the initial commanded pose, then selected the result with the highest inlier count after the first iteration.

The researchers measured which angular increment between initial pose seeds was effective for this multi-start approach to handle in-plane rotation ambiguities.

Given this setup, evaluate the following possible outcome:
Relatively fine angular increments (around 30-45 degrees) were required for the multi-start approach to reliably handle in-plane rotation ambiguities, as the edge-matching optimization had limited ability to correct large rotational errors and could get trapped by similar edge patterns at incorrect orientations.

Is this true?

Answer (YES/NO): NO